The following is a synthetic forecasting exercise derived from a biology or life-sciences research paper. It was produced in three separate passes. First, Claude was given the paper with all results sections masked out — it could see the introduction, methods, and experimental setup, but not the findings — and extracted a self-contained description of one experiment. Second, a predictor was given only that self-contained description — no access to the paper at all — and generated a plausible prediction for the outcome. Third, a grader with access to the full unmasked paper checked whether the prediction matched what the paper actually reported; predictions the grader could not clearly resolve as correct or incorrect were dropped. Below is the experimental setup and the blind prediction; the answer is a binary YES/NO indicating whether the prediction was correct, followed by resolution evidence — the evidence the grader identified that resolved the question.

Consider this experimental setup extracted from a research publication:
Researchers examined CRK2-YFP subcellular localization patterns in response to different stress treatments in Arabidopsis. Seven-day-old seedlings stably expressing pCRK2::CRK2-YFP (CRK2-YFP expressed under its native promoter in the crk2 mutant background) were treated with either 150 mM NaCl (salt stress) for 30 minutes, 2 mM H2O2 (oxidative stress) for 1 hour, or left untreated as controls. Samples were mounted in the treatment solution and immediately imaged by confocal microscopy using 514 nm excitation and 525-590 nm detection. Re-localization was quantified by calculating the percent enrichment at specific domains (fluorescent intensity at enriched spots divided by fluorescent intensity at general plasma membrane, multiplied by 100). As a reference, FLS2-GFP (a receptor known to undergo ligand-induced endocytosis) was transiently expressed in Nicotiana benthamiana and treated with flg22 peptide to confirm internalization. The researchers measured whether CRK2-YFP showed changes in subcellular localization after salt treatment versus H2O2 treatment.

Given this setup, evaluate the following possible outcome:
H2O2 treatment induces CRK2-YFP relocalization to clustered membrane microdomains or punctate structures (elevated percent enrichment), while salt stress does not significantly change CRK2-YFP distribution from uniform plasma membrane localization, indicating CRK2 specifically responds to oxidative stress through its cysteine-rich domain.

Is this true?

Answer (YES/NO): NO